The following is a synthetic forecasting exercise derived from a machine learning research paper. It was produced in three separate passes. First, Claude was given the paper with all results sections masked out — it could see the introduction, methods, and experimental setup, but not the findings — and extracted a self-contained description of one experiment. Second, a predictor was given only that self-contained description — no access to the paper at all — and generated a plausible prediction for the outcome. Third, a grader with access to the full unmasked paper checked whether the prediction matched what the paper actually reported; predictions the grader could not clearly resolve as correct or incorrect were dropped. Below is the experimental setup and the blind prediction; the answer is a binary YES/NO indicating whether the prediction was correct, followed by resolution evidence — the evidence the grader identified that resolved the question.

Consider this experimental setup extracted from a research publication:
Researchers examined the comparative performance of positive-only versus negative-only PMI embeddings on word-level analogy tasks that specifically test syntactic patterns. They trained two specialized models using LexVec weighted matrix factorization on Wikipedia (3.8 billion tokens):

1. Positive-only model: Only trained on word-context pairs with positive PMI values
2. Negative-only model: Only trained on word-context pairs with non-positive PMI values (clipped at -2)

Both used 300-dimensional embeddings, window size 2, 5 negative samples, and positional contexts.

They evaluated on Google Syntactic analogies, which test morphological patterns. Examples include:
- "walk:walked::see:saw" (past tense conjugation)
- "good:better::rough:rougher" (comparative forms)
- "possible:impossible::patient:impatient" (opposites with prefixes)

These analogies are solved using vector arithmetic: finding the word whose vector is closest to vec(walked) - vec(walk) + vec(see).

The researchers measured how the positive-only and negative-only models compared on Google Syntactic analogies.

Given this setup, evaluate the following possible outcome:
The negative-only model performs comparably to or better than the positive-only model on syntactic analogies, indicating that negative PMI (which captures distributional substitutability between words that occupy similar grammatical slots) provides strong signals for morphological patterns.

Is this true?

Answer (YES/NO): NO